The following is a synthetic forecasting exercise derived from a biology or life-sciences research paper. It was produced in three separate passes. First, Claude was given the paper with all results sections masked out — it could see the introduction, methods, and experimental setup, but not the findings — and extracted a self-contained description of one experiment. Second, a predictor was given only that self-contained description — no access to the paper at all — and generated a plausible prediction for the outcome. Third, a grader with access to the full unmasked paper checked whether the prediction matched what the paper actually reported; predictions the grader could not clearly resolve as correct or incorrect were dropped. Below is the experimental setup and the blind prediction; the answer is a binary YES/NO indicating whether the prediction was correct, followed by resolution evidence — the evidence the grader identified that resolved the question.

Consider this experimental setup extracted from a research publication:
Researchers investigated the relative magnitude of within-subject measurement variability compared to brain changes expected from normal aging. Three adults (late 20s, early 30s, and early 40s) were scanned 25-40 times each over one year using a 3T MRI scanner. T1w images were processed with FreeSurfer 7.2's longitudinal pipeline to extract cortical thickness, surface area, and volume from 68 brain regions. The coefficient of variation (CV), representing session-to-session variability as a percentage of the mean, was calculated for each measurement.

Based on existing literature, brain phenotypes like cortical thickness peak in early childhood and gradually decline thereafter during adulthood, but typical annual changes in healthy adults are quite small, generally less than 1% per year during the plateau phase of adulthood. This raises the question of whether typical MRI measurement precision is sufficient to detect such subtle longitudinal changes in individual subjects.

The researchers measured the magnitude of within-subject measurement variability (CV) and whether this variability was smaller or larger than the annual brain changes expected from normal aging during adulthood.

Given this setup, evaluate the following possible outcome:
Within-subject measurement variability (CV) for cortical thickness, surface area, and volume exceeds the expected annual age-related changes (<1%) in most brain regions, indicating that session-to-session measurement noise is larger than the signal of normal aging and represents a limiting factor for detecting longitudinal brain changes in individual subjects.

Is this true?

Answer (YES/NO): NO